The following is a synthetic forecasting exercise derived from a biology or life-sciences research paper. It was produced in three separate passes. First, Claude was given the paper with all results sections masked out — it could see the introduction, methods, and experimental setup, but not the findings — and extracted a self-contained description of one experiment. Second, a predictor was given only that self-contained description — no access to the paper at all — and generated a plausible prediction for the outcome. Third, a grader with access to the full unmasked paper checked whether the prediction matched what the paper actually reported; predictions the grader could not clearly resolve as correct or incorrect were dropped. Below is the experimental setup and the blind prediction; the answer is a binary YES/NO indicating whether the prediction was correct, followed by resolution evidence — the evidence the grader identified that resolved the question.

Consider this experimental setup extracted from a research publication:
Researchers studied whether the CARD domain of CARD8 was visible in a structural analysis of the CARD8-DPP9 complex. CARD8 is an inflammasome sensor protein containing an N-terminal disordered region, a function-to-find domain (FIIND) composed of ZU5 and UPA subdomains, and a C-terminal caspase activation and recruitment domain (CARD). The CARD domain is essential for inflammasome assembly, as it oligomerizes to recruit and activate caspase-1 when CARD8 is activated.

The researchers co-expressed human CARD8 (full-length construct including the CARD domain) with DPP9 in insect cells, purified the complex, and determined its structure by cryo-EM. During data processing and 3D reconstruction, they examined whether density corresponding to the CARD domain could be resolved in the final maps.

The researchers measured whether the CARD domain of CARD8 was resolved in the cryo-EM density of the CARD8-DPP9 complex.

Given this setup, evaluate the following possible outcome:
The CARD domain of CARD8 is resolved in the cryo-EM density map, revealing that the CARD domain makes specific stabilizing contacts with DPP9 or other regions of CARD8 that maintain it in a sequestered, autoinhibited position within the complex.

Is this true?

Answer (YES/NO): NO